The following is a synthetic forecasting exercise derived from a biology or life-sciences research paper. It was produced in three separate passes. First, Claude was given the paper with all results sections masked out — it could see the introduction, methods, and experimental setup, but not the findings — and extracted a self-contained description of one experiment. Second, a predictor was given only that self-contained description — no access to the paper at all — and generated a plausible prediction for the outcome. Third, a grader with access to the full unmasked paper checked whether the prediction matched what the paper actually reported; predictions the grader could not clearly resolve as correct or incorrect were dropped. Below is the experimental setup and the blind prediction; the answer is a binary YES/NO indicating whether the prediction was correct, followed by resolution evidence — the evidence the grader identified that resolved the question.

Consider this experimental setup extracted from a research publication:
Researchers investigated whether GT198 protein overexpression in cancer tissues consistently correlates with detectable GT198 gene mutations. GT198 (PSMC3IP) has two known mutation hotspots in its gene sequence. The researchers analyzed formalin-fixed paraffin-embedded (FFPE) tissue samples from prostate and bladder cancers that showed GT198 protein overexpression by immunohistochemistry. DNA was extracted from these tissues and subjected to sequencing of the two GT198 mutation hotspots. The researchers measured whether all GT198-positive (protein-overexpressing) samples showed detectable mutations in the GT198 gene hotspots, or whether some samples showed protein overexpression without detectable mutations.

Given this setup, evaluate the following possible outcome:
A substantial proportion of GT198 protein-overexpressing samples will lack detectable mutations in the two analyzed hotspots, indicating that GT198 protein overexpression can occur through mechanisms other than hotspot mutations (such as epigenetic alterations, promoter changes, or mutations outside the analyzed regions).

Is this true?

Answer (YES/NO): YES